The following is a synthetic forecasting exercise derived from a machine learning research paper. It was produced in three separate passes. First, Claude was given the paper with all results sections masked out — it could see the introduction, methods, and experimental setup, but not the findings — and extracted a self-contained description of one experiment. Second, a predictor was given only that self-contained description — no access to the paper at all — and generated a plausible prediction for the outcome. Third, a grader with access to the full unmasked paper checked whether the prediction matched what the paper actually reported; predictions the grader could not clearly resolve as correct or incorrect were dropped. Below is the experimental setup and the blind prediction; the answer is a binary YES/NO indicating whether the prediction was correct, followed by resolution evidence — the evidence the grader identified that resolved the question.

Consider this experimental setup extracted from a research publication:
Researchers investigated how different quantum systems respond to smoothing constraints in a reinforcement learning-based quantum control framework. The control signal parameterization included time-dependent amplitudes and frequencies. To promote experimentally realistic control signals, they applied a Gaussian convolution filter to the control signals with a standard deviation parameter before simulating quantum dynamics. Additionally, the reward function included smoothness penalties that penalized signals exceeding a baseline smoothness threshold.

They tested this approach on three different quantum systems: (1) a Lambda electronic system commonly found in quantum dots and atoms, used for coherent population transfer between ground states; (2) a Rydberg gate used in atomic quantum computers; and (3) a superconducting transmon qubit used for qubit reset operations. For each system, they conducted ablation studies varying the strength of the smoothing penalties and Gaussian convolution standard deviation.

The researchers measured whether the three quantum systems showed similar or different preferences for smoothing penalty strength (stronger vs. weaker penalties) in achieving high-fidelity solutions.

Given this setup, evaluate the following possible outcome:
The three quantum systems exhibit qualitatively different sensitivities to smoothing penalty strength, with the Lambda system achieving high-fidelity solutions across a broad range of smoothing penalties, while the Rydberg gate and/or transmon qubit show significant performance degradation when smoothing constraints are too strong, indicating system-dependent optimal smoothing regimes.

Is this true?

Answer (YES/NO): NO